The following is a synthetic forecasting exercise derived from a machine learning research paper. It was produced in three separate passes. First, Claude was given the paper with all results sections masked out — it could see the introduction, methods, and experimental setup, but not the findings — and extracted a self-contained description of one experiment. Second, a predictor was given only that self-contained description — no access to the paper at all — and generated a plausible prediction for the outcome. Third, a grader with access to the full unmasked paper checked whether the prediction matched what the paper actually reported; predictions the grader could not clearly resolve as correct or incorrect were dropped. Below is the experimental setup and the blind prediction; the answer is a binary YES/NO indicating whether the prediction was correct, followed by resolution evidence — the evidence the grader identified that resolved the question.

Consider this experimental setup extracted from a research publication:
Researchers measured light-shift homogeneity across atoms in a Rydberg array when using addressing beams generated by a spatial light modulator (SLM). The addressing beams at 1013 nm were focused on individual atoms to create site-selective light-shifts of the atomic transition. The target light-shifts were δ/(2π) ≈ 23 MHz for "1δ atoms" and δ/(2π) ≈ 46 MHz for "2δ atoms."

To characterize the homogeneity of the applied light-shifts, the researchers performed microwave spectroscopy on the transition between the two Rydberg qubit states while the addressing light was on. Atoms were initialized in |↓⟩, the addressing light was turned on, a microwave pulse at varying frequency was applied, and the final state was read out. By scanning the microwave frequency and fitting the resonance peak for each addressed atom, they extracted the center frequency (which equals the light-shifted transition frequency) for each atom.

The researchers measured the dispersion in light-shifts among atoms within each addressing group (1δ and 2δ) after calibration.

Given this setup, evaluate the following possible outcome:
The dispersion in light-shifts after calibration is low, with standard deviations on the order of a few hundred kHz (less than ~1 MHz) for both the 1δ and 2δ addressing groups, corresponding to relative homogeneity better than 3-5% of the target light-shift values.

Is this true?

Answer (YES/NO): YES